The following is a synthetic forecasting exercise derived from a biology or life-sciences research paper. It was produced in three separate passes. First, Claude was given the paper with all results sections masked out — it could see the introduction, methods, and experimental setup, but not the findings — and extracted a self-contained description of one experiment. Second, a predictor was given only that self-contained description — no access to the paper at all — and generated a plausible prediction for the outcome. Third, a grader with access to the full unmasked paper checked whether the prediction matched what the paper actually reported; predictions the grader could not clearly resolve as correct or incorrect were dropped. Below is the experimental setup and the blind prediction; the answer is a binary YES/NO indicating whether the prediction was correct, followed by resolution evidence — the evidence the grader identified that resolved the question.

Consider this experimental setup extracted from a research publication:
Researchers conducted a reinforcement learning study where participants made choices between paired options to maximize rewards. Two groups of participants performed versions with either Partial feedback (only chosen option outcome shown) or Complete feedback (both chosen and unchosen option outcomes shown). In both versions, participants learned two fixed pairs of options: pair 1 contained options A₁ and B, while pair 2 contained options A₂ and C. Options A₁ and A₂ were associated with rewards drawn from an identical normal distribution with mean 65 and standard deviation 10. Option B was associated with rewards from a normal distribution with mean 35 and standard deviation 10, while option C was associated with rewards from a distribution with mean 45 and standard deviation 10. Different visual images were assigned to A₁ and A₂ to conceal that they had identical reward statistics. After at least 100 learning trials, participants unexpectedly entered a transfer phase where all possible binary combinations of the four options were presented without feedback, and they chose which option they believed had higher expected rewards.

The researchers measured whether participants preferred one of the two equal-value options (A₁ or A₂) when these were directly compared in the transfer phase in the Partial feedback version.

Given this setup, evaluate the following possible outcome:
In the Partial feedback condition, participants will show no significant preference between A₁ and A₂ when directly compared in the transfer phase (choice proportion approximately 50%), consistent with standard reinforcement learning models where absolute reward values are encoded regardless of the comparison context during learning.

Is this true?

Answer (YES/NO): NO